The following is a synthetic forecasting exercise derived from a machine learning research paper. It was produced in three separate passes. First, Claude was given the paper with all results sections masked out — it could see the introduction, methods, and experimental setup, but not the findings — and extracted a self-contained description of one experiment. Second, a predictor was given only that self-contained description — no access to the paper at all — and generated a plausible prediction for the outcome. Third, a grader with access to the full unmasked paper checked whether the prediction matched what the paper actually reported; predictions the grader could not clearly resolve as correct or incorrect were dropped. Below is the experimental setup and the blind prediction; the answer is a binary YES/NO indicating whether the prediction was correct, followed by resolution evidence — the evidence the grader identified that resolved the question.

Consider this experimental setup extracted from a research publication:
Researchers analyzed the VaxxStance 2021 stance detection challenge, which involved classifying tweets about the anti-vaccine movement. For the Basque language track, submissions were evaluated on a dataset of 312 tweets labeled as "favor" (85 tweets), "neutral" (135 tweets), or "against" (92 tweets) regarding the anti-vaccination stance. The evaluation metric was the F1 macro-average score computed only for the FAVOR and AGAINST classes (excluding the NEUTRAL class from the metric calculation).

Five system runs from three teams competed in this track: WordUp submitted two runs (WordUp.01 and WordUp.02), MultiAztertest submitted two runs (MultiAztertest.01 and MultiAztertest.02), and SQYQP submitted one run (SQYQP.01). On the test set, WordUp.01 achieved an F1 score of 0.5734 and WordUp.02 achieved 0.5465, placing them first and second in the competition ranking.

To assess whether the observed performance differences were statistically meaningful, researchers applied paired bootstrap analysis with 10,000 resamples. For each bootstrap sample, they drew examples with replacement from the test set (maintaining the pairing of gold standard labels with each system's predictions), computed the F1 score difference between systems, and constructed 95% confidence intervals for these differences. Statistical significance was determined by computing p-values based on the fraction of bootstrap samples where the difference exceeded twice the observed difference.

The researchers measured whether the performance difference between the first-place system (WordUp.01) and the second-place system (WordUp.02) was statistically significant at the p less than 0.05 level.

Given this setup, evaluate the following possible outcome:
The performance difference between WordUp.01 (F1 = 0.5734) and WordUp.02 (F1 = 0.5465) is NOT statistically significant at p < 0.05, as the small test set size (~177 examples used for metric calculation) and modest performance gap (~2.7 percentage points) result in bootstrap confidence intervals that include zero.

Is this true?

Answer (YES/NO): YES